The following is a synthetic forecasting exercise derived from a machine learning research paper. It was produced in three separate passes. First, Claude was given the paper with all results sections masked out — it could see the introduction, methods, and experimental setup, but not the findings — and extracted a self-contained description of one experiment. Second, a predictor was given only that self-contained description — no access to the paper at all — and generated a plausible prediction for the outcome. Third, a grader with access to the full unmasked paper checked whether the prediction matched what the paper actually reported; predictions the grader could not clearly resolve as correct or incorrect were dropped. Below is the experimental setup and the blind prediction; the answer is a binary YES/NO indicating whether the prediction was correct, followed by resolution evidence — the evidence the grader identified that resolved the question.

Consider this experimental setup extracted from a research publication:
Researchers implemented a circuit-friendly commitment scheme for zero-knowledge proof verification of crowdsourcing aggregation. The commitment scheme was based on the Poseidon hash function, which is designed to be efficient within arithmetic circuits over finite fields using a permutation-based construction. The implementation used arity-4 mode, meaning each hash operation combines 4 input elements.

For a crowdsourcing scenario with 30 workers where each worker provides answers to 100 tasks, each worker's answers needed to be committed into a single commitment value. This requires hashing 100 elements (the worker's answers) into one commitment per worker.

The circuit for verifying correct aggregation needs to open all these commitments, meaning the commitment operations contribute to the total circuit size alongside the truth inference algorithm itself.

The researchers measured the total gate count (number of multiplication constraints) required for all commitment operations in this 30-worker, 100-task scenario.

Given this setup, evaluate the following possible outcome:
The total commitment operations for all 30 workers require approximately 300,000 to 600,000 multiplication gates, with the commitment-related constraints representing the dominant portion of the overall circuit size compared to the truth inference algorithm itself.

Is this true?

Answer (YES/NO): NO